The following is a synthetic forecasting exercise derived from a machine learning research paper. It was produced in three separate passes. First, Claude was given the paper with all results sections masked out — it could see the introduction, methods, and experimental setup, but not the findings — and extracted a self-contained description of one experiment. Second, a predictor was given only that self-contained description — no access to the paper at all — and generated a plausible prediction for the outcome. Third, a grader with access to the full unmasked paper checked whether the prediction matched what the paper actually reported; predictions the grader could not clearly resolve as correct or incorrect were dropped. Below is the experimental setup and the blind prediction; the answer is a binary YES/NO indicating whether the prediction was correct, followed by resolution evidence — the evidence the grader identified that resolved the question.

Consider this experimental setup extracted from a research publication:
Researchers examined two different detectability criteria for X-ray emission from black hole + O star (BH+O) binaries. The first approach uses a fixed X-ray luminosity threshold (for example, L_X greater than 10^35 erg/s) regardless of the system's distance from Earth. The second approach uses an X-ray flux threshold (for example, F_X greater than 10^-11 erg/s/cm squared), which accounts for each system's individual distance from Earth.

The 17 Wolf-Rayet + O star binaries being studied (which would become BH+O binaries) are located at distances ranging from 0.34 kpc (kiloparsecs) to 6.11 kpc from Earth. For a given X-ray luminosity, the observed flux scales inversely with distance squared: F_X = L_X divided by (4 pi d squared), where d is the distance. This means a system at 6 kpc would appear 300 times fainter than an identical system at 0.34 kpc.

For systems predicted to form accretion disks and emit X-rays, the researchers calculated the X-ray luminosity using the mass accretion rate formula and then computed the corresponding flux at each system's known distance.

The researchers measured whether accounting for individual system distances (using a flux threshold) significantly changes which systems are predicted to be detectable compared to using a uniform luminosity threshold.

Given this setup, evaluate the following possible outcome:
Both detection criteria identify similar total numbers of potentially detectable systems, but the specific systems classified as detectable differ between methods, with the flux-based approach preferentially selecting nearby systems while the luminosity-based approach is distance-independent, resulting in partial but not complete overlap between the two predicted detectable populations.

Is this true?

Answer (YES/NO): NO